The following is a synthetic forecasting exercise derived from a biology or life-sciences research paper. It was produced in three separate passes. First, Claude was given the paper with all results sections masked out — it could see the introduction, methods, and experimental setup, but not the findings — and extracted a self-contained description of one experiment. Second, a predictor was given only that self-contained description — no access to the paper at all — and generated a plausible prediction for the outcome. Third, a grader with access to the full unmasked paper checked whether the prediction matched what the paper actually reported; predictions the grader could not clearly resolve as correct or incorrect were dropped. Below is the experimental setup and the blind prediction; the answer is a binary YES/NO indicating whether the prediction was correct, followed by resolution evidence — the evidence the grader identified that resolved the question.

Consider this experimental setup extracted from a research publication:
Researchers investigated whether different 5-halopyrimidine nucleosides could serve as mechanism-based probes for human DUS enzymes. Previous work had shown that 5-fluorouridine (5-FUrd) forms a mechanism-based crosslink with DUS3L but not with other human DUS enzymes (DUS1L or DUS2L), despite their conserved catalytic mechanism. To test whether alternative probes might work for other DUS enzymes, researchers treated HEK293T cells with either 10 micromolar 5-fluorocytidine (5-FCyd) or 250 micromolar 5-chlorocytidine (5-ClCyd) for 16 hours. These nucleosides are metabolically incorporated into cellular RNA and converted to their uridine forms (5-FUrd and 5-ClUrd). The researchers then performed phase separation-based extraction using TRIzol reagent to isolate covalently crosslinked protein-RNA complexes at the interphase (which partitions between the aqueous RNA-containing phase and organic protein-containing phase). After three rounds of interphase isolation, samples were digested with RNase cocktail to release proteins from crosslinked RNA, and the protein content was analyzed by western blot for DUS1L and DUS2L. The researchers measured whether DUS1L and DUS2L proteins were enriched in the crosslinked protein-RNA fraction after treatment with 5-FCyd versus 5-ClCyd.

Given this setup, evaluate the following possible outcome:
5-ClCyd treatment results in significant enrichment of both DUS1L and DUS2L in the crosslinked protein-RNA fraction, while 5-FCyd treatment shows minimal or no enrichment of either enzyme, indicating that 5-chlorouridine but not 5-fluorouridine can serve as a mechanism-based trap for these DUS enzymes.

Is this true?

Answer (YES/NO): YES